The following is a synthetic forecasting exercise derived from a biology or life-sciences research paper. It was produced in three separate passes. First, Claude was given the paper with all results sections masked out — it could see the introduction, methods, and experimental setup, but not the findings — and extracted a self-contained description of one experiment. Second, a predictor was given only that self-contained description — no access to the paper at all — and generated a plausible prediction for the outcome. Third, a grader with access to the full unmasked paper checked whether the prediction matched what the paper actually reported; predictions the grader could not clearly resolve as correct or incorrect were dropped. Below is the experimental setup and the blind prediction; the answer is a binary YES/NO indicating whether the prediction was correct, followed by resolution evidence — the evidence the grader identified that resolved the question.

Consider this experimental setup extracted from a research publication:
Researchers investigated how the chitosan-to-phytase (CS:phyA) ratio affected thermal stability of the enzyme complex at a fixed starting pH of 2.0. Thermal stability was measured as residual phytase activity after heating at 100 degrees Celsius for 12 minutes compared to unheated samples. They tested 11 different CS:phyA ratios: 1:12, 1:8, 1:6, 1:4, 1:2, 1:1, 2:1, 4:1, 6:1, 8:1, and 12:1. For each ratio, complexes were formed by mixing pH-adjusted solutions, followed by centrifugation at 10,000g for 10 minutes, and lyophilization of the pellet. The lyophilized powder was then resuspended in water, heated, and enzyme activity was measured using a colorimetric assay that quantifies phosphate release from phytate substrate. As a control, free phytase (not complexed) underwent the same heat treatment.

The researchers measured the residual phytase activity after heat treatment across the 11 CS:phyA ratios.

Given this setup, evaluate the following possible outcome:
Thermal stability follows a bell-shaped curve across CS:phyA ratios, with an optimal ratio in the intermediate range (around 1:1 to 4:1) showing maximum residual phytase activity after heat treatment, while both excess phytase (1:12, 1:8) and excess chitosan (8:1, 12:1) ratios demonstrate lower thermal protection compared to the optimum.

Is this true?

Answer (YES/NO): YES